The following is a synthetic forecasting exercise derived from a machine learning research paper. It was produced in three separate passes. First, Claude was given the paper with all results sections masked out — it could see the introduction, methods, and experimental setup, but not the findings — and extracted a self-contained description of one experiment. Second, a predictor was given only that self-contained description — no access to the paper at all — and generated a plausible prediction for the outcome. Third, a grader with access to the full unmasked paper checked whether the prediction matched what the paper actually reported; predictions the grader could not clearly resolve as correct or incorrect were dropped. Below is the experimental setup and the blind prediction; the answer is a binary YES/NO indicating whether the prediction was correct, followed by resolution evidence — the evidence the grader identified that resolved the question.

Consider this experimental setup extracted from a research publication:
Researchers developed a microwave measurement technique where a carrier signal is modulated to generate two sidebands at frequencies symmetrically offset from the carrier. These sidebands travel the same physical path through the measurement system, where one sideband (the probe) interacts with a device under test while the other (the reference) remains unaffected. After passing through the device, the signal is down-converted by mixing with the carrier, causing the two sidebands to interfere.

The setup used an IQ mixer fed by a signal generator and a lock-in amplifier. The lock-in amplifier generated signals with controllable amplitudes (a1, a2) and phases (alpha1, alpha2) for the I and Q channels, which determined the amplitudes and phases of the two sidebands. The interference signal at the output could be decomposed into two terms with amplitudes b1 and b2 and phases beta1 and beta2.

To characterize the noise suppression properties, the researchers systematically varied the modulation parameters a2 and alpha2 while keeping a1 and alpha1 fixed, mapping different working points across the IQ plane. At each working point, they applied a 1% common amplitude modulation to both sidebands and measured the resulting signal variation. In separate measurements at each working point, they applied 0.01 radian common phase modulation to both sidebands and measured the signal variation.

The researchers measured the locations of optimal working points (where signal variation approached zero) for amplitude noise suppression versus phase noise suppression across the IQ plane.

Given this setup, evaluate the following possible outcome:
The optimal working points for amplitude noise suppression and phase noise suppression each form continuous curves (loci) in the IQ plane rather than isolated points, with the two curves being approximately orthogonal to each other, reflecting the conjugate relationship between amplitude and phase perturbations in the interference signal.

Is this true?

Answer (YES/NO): NO